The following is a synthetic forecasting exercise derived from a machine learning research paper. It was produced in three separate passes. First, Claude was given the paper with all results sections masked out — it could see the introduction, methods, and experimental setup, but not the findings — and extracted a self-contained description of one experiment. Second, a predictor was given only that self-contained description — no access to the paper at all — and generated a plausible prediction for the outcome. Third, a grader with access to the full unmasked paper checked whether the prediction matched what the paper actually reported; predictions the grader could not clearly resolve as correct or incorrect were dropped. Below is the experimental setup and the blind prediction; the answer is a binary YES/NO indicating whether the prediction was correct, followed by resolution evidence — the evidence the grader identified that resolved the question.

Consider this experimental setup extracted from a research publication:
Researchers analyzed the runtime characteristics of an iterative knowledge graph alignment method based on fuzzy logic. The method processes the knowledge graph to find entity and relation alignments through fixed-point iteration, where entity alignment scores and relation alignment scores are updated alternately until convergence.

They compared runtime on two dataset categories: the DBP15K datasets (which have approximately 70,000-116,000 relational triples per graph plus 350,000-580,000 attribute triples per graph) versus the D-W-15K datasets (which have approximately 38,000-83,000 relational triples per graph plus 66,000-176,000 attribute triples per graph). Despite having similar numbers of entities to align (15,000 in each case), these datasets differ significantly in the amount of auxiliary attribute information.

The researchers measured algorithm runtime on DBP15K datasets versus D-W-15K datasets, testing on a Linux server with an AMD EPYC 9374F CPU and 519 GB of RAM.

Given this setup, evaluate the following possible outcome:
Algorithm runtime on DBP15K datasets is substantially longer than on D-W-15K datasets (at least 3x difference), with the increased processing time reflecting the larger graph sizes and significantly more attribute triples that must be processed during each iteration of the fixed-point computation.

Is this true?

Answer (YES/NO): YES